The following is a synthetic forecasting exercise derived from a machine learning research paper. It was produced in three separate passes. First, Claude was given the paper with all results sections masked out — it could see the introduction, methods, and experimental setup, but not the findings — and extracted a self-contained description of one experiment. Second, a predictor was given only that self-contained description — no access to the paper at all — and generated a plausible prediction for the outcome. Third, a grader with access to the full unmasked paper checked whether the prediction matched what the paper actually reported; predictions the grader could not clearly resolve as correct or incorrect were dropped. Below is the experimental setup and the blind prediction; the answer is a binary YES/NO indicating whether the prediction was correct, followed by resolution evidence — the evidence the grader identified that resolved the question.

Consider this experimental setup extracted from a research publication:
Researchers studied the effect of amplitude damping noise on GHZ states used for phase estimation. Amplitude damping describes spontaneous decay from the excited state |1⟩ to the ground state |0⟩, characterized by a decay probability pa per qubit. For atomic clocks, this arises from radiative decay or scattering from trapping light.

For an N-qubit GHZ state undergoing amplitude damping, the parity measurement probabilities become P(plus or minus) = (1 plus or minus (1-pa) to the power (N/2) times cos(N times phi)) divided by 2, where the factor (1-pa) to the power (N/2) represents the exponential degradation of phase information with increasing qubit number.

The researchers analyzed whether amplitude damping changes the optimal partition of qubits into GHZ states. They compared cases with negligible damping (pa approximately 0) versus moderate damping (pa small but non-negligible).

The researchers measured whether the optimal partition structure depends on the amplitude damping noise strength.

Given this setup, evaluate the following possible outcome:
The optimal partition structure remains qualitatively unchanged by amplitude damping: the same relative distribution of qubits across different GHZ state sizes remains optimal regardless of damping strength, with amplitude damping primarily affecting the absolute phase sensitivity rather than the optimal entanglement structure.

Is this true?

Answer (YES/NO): NO